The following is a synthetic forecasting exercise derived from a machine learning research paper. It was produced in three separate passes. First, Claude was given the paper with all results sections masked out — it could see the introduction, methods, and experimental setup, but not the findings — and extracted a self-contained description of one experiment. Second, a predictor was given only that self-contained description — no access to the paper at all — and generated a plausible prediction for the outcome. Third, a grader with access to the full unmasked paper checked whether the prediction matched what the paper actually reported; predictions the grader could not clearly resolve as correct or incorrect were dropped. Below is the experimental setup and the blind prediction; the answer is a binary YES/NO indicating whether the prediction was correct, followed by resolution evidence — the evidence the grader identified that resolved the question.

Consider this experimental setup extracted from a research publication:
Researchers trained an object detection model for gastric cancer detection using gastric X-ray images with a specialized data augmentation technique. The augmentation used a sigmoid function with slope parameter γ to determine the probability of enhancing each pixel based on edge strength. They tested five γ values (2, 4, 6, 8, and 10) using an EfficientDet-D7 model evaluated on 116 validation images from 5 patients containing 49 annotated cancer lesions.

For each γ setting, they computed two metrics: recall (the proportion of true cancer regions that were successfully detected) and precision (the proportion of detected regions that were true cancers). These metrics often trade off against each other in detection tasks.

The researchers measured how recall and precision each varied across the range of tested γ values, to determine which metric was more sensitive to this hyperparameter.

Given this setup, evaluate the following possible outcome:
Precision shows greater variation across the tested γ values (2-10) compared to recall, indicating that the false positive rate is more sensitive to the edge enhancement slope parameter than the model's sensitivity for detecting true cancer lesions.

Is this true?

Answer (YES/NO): YES